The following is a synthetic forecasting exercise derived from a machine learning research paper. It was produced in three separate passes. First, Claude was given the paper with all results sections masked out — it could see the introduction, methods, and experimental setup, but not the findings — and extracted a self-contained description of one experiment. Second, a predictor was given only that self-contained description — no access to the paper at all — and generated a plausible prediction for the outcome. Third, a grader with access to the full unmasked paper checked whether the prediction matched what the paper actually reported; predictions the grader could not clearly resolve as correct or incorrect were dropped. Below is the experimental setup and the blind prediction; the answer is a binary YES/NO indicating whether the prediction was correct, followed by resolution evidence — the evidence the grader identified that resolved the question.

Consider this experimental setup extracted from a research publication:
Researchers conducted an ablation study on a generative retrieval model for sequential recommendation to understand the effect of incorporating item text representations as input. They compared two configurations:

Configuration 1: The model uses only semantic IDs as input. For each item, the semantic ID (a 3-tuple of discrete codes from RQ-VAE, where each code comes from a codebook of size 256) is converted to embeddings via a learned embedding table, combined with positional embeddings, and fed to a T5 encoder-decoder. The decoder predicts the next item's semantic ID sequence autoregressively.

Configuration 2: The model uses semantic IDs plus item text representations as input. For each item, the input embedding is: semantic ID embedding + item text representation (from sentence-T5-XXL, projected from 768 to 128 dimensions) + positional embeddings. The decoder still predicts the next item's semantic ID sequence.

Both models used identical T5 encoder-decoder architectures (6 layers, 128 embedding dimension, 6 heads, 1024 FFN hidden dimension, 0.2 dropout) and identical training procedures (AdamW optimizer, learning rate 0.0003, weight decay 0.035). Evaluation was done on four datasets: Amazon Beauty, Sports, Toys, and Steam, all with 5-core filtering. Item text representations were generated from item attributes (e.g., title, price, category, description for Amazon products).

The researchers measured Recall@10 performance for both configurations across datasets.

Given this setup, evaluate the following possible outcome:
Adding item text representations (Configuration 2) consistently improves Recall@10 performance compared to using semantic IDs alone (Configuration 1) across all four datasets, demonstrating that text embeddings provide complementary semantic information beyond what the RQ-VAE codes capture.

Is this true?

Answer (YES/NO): NO